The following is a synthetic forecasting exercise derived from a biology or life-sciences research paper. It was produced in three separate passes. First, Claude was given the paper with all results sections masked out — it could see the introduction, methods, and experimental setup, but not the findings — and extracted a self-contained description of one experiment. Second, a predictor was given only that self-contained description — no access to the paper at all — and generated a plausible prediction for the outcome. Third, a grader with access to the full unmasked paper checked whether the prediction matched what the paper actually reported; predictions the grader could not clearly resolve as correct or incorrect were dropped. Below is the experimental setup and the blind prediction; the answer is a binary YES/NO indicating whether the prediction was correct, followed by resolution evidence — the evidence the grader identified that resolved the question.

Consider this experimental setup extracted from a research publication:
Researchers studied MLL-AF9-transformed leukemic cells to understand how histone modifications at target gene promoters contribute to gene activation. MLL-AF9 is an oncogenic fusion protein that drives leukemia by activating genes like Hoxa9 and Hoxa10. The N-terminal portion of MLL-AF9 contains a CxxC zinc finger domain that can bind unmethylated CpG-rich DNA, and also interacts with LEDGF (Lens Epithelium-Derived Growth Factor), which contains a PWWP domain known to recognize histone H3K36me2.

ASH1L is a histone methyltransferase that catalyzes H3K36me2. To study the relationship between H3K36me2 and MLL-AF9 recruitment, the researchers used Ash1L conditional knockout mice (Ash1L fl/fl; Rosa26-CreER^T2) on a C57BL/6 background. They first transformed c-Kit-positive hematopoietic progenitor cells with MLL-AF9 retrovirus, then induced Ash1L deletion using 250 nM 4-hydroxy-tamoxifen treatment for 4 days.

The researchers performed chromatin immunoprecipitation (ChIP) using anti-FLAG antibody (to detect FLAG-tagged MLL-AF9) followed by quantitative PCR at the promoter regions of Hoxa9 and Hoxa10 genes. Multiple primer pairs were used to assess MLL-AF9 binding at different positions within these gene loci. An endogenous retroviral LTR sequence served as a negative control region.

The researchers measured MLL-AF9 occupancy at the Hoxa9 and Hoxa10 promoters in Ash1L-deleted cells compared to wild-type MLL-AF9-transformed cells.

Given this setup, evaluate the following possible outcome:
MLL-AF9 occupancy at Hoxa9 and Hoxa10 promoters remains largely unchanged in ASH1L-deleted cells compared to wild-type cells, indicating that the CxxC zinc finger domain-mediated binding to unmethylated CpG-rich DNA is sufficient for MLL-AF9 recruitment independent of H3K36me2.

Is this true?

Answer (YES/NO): YES